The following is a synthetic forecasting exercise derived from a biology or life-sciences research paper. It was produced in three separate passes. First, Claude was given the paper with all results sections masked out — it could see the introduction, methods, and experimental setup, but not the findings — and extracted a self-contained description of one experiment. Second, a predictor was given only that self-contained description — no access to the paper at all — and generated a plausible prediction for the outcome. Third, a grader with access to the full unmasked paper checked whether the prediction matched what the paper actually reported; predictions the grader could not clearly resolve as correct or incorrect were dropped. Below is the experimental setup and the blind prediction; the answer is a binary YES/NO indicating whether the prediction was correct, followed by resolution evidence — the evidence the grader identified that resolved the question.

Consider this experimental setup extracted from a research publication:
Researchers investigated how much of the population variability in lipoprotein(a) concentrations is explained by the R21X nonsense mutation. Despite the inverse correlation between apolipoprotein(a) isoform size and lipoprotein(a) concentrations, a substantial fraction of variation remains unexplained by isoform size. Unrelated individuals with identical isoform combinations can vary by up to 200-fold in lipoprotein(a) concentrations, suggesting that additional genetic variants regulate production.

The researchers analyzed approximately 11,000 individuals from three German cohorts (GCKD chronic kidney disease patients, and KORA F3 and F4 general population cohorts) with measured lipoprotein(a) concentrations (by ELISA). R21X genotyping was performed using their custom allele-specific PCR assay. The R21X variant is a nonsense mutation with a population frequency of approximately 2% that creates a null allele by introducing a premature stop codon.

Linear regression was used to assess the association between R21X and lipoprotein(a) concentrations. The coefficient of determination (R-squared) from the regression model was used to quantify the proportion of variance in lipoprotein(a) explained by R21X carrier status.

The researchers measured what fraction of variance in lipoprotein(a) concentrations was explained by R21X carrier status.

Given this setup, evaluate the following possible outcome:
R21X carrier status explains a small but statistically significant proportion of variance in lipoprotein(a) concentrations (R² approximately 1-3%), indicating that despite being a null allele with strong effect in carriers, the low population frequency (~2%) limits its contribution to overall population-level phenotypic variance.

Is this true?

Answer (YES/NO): YES